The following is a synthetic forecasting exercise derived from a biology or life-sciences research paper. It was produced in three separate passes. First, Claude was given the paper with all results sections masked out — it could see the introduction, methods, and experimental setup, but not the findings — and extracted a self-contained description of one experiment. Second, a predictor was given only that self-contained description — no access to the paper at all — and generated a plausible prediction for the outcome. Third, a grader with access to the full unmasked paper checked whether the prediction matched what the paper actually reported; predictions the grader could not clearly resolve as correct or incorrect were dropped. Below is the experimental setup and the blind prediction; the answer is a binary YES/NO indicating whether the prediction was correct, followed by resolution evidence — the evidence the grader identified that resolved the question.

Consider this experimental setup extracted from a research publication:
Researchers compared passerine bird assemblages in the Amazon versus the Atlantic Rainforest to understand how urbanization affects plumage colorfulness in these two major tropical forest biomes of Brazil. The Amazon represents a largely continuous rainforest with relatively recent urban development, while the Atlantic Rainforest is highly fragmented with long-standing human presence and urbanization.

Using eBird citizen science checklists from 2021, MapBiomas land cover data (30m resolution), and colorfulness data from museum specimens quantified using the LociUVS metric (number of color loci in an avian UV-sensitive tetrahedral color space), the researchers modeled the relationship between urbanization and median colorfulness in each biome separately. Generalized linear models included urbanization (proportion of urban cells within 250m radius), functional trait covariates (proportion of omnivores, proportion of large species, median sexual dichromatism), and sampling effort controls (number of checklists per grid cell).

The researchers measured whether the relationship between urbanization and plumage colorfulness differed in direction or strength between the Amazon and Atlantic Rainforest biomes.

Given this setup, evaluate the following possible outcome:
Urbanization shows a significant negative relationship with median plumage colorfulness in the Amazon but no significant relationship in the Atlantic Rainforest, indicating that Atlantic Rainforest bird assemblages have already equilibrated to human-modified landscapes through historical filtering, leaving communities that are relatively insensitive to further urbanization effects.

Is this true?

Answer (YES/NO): NO